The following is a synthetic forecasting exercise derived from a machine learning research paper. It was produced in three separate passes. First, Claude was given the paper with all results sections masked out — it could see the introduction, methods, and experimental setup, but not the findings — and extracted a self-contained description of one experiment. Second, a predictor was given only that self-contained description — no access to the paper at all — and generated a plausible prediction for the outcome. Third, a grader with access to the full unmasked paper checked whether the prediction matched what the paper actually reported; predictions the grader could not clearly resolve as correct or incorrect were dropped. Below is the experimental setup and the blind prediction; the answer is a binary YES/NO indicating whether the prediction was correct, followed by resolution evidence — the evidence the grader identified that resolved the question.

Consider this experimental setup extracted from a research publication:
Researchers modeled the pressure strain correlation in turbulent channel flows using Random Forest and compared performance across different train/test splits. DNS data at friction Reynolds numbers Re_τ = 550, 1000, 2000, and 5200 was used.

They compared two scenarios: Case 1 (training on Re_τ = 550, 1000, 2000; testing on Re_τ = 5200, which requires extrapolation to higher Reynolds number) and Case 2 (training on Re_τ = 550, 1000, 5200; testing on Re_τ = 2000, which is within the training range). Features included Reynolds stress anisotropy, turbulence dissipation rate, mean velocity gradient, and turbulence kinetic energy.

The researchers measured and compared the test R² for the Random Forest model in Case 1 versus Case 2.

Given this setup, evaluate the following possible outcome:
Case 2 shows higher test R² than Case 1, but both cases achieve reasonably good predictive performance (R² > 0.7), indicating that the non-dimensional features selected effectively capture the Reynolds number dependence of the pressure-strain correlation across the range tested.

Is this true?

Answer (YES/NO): NO